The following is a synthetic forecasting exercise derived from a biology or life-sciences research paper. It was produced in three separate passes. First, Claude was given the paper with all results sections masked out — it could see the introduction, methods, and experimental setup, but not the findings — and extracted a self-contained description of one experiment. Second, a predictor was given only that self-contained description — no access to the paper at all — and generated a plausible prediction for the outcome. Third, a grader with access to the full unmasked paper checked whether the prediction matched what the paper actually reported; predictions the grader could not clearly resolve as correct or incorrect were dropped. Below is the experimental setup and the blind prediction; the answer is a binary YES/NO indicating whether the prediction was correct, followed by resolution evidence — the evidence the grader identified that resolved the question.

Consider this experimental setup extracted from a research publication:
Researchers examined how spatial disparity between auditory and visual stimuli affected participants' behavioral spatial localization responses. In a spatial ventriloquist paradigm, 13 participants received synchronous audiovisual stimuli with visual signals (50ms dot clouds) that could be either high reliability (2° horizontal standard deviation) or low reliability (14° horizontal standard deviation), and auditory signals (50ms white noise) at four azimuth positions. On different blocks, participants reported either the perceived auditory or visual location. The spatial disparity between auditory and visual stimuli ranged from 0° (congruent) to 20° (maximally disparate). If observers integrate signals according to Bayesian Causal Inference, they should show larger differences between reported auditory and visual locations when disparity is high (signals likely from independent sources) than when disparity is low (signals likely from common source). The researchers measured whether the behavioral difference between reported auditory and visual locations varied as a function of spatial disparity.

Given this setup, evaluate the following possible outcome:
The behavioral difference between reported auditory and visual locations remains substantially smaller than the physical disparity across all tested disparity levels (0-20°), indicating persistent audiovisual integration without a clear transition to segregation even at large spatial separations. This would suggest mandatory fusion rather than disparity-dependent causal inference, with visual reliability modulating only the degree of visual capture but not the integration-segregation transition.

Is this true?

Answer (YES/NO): NO